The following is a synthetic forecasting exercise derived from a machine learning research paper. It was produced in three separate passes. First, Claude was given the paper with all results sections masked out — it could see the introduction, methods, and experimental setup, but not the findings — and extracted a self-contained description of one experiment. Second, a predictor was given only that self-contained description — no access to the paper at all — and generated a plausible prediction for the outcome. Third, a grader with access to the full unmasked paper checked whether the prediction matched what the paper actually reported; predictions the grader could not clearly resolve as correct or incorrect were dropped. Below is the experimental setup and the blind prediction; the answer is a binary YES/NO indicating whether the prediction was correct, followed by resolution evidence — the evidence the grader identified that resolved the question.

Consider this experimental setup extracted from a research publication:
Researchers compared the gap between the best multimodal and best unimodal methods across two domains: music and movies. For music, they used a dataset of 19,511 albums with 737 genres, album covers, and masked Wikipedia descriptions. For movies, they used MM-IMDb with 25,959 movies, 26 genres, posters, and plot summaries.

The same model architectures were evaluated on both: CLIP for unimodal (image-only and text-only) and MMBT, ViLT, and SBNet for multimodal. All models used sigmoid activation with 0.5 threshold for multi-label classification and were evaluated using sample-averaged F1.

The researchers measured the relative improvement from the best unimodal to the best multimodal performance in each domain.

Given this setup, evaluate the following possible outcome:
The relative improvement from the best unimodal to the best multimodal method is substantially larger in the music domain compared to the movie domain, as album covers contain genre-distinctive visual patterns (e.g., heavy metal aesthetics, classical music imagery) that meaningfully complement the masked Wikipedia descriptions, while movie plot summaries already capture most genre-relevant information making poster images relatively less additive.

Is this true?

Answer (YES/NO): NO